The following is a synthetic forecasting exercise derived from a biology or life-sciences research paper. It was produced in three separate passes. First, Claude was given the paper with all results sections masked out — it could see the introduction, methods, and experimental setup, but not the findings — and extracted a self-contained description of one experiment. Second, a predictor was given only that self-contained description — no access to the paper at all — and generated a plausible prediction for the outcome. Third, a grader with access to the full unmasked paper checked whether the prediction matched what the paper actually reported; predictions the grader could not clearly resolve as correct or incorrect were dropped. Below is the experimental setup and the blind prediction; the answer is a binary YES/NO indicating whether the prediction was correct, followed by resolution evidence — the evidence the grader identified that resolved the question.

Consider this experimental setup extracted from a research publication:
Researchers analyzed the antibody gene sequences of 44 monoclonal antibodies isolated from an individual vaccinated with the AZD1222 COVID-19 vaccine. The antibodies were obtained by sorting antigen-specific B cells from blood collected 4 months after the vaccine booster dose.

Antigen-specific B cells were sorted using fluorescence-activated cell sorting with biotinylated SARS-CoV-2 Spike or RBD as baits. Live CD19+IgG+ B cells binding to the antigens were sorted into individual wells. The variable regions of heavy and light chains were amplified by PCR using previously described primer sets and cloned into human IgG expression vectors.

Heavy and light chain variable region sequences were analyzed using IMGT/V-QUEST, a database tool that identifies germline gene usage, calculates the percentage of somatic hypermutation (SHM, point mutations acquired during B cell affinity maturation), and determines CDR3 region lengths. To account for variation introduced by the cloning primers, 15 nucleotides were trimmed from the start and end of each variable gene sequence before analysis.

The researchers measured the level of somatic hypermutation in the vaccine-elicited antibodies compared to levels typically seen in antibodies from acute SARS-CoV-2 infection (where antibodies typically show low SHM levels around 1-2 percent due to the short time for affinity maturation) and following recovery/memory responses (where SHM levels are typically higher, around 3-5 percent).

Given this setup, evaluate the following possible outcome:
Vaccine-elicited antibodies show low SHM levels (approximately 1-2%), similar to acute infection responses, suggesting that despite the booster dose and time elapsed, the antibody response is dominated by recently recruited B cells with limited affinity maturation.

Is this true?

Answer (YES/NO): NO